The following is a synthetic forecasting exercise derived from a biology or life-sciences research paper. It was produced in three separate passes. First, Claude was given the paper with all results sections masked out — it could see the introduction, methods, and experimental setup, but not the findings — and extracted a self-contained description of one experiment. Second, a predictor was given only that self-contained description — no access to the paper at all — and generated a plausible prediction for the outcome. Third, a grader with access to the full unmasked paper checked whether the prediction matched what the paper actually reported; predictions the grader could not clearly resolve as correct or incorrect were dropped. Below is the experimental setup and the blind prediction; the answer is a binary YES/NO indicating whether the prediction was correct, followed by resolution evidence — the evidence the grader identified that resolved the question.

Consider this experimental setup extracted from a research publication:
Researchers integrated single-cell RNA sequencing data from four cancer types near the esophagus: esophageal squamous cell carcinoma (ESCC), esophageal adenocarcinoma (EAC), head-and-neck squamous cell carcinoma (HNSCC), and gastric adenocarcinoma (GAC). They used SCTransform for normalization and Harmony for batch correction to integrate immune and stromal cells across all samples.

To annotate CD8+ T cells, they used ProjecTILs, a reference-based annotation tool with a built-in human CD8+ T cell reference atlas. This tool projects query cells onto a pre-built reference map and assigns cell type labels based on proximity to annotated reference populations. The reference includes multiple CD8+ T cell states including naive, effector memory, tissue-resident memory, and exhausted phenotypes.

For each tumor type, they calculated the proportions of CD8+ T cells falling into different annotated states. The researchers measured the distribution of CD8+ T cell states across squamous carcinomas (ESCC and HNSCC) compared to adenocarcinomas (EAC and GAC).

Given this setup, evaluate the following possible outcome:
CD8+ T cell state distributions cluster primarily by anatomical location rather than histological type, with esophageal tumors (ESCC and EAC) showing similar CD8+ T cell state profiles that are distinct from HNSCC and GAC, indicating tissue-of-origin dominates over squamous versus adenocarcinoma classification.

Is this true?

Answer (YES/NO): NO